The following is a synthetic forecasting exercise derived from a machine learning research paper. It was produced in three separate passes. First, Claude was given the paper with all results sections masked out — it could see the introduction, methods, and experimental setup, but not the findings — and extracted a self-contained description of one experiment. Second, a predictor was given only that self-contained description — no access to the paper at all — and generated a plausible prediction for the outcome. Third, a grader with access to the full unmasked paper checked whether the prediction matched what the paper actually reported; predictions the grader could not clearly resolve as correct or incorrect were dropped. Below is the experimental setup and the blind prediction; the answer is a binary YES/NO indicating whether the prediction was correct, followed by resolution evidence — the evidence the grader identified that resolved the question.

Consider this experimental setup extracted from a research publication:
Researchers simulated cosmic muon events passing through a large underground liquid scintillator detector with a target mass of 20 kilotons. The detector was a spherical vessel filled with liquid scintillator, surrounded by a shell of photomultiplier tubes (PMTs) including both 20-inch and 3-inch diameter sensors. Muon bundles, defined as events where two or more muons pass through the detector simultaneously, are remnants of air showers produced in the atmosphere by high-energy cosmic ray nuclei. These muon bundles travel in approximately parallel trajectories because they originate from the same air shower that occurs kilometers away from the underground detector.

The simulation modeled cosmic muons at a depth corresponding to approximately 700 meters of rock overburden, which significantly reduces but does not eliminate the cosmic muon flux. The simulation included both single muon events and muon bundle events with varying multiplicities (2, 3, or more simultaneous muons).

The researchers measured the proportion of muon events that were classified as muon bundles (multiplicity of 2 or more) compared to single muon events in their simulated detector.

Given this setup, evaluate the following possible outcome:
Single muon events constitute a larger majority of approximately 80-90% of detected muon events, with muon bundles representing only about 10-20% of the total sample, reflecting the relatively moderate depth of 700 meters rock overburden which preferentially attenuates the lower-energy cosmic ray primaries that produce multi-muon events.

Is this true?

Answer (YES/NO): NO